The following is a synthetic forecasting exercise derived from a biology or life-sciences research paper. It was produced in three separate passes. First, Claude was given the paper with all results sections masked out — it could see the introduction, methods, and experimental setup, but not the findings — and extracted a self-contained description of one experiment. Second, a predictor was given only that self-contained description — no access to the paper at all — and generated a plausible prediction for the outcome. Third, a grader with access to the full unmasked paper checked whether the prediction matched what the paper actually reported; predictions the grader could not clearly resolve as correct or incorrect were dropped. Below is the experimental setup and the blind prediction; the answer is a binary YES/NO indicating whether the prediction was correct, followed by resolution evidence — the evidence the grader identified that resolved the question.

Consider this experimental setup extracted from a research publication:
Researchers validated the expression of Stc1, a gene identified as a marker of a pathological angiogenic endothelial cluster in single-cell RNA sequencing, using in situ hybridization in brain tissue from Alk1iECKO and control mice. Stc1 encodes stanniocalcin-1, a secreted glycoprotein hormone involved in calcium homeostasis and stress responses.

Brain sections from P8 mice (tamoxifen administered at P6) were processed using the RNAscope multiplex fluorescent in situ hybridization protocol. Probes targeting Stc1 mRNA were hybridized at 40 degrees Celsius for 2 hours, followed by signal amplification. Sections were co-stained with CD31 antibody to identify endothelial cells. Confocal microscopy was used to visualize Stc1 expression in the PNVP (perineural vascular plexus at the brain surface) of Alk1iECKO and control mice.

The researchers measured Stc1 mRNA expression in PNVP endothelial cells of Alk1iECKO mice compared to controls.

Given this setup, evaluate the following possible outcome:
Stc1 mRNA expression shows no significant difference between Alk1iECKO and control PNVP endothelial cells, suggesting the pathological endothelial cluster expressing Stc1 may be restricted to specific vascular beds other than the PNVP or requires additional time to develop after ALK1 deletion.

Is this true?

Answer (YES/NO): NO